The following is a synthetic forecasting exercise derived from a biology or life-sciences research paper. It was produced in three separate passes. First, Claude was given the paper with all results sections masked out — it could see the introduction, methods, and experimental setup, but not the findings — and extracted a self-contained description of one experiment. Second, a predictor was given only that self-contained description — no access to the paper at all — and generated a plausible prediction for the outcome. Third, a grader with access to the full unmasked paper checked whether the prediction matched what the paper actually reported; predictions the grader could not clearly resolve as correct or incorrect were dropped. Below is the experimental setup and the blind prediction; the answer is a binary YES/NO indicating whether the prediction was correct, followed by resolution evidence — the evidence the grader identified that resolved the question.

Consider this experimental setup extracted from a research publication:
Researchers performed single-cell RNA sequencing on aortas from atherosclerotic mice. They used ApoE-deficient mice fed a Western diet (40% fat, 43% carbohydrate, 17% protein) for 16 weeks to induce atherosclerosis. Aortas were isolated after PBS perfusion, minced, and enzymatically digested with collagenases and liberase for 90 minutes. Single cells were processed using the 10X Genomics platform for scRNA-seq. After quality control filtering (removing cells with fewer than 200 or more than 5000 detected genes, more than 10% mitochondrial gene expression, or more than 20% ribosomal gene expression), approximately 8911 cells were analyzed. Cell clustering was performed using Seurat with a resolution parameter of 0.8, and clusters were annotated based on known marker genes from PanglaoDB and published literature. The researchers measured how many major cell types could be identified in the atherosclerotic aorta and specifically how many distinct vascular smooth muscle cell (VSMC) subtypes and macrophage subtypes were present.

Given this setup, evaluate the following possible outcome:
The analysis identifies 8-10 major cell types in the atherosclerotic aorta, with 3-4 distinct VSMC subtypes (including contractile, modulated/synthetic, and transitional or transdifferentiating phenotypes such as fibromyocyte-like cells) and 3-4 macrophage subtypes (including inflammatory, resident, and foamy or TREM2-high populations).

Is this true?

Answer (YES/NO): NO